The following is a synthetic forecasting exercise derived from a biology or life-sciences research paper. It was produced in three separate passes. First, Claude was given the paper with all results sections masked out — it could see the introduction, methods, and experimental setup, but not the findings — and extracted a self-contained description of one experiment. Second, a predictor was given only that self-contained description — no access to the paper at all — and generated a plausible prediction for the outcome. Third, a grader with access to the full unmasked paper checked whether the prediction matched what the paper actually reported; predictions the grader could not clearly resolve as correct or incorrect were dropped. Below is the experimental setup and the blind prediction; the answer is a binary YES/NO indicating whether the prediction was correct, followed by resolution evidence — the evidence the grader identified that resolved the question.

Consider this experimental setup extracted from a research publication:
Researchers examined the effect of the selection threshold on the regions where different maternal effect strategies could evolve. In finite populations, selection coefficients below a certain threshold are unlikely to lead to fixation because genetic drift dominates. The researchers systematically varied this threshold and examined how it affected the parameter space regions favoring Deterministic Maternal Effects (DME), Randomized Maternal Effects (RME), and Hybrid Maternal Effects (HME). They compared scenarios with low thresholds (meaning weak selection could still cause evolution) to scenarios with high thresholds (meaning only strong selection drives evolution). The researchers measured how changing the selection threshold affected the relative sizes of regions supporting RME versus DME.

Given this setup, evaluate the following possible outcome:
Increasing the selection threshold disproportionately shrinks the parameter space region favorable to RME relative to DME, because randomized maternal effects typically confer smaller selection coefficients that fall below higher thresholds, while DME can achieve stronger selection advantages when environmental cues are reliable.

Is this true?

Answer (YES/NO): NO